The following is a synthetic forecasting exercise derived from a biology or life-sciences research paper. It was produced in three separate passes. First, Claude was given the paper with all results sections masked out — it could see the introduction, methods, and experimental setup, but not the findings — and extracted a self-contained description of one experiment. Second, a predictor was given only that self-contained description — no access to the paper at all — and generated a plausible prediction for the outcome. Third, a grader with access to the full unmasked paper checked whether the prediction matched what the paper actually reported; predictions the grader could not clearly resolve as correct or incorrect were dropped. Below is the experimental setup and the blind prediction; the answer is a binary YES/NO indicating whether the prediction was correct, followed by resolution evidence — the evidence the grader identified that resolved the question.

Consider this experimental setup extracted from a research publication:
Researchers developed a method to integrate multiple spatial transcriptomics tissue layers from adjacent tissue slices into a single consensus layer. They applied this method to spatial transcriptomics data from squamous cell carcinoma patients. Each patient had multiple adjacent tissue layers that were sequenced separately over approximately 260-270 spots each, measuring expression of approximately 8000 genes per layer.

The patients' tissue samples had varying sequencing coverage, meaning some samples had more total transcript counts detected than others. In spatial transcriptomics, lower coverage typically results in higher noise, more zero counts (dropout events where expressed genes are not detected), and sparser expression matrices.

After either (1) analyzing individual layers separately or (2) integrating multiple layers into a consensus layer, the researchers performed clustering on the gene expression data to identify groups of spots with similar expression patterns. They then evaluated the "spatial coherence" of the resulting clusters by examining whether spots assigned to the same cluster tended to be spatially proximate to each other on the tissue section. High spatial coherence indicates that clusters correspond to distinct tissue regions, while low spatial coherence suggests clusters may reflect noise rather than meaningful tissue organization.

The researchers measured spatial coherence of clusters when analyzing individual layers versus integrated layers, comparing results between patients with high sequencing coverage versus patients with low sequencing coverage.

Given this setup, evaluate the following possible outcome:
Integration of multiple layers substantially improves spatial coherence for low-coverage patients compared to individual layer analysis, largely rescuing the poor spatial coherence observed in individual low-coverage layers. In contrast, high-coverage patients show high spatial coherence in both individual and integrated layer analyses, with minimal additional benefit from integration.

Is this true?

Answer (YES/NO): YES